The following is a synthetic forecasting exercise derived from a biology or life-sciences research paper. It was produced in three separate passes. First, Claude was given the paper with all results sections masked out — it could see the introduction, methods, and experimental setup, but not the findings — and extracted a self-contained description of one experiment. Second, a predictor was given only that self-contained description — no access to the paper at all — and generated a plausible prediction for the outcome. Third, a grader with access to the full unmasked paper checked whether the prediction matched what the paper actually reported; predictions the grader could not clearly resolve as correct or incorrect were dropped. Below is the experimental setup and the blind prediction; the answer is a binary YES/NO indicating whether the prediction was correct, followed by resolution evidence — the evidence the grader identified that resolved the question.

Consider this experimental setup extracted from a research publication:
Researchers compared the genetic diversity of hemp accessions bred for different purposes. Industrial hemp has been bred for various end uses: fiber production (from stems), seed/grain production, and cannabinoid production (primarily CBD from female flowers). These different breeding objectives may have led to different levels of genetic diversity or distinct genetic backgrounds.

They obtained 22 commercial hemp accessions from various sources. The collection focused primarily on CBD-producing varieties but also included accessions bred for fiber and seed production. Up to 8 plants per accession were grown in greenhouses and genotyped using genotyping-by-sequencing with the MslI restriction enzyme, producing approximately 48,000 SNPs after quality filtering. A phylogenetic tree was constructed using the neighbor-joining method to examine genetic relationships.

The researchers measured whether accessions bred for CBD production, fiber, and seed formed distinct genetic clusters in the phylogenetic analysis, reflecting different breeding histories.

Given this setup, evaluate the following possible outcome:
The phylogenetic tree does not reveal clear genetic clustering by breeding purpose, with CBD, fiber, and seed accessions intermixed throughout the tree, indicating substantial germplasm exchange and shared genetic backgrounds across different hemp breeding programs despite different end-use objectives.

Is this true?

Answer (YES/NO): NO